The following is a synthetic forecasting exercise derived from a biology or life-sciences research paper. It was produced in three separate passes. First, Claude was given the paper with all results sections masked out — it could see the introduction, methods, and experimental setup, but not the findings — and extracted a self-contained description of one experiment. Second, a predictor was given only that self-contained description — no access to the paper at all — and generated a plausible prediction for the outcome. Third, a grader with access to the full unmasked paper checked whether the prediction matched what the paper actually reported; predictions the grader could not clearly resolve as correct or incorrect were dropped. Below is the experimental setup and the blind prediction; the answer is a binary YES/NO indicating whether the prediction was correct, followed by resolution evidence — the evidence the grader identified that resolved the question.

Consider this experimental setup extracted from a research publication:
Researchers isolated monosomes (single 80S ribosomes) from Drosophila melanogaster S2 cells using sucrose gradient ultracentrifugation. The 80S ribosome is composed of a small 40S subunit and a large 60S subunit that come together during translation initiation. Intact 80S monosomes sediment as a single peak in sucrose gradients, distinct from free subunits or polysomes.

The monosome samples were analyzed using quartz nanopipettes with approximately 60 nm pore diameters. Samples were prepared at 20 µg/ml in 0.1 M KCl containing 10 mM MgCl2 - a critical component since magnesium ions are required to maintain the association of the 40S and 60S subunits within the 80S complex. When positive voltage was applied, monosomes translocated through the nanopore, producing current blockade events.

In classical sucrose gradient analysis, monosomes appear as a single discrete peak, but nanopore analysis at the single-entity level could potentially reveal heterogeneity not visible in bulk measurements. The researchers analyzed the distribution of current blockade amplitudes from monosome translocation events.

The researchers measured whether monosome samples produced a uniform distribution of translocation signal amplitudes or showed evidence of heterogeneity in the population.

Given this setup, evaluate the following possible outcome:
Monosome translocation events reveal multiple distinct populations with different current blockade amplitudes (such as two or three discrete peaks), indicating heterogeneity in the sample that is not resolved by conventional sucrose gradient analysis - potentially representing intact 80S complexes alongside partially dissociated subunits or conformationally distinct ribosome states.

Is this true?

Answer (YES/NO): NO